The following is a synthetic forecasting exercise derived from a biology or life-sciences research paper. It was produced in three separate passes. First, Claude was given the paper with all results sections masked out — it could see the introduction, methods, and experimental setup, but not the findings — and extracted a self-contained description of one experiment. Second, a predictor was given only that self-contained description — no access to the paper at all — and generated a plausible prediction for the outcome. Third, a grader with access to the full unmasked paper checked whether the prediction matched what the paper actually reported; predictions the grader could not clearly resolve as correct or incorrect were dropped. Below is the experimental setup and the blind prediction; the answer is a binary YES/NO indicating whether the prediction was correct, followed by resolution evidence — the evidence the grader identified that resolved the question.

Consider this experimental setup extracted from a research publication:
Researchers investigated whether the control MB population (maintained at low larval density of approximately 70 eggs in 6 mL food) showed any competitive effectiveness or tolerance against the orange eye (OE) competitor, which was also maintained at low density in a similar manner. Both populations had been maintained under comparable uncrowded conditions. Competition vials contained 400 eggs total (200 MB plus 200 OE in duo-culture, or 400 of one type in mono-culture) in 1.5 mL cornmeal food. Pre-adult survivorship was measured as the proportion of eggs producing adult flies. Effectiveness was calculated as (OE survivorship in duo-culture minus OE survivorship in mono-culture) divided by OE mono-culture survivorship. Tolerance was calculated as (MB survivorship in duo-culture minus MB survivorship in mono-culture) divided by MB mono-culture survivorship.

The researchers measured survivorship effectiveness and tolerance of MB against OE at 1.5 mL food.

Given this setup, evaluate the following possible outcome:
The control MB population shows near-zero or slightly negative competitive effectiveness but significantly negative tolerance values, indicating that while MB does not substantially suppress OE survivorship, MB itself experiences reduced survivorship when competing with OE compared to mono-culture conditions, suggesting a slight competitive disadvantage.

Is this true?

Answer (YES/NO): NO